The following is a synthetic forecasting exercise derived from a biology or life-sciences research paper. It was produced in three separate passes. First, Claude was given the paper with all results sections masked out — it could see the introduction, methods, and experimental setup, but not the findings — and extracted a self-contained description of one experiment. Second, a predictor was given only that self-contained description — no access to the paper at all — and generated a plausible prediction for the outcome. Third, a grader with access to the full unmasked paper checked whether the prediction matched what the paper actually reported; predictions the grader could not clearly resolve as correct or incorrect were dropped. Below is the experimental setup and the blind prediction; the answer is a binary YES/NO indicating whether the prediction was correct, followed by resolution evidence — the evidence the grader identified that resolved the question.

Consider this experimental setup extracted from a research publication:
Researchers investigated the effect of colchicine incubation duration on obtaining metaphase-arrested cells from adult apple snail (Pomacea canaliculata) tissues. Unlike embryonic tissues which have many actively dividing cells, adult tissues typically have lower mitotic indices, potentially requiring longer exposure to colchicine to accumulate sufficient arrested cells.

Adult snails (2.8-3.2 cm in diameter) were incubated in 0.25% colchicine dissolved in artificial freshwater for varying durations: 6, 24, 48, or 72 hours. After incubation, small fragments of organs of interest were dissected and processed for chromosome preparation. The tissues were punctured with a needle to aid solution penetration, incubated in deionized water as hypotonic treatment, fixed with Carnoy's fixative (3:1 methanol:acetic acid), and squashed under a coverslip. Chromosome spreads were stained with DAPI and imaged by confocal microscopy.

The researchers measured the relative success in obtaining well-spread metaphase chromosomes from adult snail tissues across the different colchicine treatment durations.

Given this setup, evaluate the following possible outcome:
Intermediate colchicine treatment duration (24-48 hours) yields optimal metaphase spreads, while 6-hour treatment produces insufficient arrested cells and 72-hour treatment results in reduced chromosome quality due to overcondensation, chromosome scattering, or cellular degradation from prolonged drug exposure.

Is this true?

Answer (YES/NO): NO